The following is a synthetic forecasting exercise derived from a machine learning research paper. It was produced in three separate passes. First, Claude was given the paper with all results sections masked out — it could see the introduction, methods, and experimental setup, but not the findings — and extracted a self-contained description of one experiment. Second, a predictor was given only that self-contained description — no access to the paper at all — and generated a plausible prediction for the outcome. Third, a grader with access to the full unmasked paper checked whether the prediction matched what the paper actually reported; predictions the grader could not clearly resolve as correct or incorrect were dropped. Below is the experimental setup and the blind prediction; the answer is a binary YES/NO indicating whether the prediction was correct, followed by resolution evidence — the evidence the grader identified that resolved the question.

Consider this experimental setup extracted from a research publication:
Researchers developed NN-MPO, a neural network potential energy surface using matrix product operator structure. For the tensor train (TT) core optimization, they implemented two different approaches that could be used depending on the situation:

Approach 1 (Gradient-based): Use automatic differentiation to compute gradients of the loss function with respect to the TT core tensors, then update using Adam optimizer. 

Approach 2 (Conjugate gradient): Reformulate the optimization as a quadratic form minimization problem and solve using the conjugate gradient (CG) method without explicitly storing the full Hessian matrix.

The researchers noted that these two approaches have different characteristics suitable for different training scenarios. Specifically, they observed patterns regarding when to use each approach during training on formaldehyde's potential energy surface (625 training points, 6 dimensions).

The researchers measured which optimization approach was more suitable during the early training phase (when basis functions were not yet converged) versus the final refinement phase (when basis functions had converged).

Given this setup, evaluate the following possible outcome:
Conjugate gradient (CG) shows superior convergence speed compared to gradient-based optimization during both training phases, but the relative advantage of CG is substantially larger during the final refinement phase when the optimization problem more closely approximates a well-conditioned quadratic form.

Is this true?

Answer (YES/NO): NO